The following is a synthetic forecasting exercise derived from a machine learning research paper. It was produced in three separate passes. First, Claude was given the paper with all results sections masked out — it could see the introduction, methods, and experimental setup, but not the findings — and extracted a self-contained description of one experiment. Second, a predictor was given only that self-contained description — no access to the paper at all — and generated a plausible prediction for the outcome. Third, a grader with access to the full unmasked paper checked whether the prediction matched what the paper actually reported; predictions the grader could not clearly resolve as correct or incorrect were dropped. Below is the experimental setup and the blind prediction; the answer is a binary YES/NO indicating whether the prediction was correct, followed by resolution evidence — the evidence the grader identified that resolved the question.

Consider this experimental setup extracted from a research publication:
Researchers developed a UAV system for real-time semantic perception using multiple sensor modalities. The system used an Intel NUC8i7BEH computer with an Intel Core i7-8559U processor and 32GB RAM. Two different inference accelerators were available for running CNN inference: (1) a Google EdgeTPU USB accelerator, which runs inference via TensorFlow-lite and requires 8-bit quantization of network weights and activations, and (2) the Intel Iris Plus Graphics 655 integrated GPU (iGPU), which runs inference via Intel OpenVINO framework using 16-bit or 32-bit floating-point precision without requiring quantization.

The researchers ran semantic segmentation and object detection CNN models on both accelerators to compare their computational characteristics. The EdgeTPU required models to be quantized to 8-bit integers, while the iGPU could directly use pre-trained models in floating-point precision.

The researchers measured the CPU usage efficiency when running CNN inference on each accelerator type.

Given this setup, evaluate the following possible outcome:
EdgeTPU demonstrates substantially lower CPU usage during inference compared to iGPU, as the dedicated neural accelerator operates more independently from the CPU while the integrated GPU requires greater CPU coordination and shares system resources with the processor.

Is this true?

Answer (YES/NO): YES